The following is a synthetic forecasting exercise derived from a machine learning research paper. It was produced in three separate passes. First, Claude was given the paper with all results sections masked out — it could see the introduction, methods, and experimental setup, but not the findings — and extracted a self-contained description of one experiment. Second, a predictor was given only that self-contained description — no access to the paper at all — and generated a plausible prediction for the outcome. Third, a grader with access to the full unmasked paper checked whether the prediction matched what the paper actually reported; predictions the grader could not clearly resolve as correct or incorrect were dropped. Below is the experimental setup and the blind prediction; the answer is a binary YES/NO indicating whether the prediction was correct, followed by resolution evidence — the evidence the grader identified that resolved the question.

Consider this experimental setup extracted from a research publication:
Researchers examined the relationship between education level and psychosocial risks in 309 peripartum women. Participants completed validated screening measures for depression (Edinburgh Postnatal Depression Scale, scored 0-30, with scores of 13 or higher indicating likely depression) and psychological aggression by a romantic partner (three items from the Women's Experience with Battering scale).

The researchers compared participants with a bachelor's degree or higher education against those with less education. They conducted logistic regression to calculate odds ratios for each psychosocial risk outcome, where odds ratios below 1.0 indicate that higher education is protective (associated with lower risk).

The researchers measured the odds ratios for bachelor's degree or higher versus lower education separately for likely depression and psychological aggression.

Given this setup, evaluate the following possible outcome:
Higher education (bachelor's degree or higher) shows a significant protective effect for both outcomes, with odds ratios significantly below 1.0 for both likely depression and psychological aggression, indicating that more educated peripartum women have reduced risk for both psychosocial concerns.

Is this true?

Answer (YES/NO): NO